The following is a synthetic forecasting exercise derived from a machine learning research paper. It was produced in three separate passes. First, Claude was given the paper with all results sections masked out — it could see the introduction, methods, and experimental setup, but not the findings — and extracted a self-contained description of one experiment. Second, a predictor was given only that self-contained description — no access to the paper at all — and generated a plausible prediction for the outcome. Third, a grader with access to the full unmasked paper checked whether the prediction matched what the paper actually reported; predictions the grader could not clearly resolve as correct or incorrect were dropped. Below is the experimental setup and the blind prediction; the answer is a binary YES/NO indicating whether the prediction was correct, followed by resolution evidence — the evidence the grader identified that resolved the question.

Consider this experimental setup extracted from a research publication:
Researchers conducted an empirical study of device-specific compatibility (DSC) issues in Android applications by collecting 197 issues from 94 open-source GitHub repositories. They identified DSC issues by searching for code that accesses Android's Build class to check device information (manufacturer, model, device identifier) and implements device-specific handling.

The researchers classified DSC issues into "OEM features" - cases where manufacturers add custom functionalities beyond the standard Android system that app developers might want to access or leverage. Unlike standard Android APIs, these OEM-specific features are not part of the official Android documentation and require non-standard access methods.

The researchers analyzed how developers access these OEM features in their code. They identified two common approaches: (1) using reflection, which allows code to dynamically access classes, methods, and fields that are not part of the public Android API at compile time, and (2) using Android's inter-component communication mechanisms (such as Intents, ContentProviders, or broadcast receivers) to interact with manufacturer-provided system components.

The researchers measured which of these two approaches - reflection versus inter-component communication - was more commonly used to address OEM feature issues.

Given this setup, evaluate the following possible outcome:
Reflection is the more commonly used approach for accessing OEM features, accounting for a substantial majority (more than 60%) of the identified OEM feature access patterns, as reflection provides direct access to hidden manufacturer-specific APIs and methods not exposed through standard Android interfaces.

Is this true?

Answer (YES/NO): NO